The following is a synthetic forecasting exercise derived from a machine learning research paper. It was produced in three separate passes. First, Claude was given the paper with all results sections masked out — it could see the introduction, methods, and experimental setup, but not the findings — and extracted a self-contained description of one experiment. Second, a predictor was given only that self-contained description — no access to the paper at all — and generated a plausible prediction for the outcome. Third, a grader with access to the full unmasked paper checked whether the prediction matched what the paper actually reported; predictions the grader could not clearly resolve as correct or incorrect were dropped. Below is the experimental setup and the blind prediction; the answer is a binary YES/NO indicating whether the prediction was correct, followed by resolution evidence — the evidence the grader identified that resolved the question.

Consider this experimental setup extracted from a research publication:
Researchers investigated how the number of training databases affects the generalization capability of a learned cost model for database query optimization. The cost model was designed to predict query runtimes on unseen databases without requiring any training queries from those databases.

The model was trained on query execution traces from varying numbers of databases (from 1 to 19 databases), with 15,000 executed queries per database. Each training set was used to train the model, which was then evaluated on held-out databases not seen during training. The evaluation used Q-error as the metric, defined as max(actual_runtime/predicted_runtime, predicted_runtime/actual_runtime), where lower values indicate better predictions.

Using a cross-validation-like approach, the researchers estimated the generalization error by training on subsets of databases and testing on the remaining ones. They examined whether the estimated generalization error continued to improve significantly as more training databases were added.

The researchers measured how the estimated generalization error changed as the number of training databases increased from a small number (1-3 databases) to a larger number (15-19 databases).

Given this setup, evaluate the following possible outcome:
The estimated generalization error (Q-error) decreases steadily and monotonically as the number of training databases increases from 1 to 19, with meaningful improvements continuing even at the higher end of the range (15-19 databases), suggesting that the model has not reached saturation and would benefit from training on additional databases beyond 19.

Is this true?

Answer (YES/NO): NO